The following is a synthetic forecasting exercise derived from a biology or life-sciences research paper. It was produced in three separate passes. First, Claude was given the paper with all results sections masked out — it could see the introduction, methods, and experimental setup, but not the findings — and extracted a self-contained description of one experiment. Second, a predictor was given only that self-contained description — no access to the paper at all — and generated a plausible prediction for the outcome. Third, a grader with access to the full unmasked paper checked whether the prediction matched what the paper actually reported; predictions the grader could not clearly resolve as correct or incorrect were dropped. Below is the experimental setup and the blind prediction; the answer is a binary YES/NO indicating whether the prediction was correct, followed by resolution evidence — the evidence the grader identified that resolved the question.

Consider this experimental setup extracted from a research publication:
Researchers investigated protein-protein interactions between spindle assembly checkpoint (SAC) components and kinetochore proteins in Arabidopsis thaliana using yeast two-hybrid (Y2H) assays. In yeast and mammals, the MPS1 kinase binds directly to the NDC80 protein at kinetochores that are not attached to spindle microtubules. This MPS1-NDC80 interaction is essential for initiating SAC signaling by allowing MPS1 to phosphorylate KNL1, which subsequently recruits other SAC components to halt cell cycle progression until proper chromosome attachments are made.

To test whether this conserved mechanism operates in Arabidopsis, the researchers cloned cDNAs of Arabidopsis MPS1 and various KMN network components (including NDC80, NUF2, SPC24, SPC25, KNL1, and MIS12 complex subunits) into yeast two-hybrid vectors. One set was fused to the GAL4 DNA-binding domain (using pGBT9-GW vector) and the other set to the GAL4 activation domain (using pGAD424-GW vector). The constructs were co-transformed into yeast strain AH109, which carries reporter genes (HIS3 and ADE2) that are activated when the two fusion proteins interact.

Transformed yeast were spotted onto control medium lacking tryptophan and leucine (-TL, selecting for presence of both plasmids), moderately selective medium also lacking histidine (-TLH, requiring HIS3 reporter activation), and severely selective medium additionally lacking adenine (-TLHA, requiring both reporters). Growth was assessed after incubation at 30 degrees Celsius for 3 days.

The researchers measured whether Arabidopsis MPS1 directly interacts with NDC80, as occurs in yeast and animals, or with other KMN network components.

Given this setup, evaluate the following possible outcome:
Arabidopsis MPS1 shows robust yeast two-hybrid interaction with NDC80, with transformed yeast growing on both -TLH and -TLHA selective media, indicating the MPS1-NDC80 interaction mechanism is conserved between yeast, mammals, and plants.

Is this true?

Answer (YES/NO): NO